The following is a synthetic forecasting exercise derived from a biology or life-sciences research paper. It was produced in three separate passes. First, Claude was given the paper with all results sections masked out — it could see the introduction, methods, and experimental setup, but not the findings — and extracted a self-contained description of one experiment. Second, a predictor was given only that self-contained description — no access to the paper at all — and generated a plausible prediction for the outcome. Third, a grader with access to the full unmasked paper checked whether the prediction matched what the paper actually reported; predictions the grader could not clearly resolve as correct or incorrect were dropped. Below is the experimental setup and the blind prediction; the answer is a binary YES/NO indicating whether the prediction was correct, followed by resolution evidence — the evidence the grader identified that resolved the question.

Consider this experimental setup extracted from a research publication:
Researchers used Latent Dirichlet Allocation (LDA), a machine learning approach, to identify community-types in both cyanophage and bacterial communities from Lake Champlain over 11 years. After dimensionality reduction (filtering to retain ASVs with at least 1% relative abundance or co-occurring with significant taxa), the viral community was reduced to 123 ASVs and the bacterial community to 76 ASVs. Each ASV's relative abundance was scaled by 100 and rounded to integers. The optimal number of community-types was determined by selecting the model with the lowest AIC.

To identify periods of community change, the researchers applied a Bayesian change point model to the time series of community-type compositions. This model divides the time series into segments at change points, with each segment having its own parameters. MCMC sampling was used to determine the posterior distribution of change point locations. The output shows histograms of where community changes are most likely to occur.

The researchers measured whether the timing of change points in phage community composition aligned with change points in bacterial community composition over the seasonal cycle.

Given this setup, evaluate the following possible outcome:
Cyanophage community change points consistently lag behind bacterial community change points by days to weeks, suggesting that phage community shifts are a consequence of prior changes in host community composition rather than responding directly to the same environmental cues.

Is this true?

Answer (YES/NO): NO